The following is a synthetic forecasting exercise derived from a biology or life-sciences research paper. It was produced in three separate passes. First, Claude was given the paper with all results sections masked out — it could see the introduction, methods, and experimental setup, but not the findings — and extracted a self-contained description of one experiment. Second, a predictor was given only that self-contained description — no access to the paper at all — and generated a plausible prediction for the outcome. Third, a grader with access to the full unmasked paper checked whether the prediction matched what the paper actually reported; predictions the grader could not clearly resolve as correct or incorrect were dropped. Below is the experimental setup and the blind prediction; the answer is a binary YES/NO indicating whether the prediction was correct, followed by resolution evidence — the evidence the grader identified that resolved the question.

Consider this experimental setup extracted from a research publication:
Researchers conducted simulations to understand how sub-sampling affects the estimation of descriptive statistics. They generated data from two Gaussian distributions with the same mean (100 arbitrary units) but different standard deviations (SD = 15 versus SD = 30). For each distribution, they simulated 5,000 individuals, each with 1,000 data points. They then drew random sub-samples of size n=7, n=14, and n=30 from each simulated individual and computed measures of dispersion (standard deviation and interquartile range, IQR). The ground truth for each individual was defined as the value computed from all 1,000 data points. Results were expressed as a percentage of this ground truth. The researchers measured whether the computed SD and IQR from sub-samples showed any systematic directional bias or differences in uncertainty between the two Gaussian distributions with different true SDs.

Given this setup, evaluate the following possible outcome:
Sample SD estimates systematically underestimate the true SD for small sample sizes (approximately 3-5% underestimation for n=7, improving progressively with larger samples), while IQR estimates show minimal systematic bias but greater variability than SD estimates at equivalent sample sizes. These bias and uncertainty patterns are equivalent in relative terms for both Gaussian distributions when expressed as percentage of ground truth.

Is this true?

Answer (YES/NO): NO